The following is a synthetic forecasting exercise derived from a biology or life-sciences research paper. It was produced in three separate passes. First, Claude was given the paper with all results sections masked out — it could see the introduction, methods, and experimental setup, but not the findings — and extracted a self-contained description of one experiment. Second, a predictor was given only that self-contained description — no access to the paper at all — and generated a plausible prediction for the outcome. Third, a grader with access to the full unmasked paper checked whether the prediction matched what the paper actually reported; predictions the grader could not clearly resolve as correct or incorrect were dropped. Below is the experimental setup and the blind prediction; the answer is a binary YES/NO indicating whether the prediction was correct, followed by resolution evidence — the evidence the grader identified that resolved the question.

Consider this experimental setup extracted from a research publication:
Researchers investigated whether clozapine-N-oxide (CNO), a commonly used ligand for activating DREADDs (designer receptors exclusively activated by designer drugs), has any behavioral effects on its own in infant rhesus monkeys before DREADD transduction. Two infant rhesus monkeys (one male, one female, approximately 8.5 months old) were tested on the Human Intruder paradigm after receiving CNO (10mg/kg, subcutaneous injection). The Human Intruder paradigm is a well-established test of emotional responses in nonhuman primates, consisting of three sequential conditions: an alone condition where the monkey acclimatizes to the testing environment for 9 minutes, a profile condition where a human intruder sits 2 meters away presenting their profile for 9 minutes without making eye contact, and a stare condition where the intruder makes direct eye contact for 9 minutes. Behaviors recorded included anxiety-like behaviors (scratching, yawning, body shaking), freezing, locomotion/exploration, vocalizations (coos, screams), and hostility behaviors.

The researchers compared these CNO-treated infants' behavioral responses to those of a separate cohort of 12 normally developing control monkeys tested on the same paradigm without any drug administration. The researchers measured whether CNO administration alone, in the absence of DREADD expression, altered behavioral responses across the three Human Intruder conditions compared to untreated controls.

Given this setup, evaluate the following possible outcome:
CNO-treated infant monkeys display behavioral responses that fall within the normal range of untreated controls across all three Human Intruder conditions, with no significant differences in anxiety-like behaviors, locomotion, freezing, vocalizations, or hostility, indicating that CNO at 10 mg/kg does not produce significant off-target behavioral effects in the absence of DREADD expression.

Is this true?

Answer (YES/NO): YES